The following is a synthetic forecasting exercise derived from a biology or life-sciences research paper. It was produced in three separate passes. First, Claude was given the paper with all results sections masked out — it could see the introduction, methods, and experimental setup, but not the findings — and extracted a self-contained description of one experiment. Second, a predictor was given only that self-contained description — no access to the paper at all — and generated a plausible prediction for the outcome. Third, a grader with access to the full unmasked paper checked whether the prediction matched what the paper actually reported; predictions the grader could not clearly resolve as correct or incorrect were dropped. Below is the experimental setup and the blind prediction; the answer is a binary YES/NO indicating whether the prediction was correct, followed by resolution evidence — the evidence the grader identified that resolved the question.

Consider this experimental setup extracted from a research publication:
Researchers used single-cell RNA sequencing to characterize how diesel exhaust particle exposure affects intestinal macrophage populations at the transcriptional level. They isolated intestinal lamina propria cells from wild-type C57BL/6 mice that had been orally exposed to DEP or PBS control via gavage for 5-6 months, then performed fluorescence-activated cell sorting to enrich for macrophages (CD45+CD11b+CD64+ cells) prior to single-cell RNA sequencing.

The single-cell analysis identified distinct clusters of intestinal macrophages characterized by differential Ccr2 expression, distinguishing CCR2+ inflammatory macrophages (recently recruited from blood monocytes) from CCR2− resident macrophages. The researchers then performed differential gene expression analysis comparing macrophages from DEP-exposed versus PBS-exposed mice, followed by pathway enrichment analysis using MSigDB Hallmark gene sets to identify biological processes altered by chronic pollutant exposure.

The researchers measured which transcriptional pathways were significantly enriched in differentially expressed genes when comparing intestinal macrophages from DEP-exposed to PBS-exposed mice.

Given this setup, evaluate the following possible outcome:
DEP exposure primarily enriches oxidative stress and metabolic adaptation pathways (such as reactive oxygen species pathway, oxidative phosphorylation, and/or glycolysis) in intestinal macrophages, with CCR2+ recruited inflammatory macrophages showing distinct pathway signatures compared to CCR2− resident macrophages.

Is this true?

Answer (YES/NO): NO